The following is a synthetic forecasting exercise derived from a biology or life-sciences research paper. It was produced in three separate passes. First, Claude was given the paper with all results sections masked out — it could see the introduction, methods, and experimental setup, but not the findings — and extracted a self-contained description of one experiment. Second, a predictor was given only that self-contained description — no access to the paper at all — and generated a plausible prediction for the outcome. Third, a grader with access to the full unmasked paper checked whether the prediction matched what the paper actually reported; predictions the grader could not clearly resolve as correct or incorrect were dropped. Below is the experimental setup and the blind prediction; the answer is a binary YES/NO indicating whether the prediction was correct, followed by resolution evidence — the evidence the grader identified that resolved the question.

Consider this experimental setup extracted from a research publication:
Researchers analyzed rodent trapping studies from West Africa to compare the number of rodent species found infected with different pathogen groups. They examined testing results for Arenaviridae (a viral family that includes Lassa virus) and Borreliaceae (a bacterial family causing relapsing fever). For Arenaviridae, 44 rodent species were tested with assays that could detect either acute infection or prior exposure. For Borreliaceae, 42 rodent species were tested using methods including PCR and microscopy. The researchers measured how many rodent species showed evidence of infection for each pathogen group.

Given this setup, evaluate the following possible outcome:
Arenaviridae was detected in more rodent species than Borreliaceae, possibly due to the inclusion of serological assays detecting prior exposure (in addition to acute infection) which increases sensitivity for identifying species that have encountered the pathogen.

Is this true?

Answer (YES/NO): NO